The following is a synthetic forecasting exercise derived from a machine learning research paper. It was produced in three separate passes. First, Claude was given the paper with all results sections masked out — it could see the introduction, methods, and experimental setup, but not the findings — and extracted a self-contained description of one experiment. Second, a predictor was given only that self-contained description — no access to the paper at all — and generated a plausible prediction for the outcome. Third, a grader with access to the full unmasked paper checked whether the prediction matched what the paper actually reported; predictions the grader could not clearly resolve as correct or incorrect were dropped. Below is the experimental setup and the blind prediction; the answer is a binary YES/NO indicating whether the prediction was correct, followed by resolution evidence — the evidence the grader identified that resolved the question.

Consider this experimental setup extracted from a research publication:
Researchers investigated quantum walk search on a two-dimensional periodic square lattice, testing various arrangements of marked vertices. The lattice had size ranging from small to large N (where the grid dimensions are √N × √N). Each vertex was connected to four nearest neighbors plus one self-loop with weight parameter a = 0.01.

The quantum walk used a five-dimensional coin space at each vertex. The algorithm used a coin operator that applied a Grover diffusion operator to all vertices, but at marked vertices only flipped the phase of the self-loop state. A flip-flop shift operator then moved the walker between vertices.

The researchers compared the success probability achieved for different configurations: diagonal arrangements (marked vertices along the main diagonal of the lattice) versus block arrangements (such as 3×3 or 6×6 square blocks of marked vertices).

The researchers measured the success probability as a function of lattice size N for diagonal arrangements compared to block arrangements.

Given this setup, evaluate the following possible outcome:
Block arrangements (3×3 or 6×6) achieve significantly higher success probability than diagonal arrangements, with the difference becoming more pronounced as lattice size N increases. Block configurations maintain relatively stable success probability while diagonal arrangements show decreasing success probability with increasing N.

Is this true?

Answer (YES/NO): NO